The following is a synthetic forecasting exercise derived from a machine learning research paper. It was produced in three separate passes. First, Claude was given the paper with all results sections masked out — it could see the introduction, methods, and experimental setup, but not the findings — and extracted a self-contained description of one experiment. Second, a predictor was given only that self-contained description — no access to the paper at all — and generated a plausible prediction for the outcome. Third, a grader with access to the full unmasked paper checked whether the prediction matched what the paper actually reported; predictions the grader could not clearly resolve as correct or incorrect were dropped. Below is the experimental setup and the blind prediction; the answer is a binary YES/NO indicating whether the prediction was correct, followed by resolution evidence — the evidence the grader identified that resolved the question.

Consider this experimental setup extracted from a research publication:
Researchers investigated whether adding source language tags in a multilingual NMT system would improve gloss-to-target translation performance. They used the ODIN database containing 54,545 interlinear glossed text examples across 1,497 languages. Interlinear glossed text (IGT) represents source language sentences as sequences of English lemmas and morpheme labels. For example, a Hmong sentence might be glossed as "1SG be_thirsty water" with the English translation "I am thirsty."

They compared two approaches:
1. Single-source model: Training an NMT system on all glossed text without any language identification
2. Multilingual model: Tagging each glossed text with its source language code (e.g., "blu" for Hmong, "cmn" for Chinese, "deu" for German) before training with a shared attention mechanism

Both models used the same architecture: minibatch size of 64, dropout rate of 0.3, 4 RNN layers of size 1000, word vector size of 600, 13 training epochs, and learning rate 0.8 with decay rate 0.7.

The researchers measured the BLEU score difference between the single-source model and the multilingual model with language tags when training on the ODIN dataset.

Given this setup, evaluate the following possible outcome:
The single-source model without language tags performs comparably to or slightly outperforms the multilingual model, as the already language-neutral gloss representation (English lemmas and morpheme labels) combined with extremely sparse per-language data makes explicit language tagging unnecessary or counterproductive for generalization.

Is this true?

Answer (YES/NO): NO